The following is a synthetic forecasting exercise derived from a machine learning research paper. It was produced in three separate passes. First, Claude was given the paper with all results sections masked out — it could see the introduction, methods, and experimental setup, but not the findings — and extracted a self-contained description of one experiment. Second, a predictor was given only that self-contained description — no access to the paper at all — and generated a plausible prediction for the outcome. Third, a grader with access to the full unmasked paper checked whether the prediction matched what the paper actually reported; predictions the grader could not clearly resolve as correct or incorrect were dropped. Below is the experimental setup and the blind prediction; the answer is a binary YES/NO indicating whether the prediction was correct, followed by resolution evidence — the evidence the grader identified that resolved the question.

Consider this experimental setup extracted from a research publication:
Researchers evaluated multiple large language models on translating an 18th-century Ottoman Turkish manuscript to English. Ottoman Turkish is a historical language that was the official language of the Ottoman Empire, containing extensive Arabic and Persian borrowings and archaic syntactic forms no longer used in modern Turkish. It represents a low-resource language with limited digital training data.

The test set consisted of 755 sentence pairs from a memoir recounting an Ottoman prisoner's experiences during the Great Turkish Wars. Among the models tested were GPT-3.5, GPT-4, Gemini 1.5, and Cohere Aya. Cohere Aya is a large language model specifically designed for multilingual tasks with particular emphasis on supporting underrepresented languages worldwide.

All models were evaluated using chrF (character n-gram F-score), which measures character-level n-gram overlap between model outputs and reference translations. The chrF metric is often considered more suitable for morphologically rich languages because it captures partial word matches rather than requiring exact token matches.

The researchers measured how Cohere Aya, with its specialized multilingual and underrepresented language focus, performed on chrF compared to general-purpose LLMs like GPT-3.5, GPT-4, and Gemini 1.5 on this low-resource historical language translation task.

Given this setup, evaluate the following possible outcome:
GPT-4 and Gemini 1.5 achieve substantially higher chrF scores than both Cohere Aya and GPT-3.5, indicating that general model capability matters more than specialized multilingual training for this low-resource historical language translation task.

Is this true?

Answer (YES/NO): NO